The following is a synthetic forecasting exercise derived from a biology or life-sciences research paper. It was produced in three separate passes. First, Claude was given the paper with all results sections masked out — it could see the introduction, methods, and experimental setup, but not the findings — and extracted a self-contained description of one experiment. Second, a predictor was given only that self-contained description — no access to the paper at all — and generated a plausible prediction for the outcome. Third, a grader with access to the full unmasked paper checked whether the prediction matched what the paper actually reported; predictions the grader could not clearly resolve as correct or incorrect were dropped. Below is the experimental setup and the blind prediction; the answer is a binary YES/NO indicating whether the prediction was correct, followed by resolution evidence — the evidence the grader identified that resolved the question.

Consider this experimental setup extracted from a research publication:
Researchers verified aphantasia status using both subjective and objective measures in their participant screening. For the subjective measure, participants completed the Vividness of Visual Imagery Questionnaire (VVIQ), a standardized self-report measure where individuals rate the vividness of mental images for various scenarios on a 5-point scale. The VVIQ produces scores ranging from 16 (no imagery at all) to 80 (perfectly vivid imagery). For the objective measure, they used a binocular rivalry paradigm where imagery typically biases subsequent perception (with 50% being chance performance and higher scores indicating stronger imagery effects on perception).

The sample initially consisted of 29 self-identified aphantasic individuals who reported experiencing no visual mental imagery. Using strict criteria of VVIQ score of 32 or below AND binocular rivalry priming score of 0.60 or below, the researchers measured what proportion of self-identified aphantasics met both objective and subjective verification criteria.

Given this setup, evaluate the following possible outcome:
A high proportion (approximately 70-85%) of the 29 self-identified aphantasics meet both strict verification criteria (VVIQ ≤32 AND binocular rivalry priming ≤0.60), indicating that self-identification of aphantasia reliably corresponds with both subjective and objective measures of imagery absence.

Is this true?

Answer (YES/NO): YES